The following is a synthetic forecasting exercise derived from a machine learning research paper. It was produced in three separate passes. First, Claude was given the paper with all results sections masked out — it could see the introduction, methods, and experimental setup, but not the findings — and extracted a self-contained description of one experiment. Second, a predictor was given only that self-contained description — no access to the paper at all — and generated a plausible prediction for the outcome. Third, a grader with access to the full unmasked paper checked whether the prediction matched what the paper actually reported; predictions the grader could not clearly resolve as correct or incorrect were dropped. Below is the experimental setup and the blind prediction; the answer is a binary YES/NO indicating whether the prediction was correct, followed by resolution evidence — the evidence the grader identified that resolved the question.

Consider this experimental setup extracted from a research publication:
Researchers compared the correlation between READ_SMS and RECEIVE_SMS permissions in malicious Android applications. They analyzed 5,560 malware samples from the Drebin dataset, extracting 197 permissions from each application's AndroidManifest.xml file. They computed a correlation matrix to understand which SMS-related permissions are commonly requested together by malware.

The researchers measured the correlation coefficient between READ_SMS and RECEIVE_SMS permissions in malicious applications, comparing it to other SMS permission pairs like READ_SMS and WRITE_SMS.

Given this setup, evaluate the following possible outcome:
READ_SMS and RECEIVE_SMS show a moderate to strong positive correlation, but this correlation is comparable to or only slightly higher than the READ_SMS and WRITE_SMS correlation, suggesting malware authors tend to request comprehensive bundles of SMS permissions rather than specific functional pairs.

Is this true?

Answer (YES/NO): NO